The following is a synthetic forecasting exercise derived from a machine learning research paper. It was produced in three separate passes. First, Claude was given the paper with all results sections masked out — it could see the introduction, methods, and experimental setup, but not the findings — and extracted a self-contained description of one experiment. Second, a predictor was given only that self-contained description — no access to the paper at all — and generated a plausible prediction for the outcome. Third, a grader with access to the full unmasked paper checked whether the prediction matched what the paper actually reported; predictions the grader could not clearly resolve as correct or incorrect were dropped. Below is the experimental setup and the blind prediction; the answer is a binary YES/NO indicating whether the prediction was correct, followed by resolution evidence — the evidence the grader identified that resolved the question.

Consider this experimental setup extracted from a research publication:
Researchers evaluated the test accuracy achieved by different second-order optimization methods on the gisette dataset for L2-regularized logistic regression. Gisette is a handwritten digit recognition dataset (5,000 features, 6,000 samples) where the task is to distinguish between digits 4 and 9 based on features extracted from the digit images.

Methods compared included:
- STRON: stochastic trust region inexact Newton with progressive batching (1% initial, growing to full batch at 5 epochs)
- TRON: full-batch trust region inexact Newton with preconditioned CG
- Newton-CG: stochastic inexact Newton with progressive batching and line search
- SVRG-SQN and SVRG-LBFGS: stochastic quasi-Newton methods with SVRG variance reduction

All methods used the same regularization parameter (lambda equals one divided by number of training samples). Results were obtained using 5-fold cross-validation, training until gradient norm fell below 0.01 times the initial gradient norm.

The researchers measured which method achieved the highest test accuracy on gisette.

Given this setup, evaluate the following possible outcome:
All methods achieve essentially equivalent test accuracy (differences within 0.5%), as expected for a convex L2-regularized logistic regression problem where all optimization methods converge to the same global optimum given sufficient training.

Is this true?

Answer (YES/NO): NO